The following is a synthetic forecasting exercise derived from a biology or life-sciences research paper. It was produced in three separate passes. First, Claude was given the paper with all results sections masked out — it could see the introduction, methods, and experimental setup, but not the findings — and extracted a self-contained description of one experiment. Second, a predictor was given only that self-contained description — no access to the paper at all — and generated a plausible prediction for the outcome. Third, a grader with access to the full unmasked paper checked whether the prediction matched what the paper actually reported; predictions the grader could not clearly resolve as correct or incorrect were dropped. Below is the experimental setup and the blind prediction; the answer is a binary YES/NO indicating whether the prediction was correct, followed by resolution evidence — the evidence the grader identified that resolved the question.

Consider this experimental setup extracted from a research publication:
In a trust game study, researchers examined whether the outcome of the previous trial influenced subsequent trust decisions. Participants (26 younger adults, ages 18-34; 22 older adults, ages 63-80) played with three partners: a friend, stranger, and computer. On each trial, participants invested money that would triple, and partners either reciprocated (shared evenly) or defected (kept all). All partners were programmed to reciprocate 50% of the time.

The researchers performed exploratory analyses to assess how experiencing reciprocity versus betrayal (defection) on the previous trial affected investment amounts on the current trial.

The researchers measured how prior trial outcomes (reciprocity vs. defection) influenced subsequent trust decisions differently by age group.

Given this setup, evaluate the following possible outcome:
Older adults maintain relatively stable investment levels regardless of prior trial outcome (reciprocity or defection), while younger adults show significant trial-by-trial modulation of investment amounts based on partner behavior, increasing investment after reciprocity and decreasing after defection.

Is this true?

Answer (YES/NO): NO